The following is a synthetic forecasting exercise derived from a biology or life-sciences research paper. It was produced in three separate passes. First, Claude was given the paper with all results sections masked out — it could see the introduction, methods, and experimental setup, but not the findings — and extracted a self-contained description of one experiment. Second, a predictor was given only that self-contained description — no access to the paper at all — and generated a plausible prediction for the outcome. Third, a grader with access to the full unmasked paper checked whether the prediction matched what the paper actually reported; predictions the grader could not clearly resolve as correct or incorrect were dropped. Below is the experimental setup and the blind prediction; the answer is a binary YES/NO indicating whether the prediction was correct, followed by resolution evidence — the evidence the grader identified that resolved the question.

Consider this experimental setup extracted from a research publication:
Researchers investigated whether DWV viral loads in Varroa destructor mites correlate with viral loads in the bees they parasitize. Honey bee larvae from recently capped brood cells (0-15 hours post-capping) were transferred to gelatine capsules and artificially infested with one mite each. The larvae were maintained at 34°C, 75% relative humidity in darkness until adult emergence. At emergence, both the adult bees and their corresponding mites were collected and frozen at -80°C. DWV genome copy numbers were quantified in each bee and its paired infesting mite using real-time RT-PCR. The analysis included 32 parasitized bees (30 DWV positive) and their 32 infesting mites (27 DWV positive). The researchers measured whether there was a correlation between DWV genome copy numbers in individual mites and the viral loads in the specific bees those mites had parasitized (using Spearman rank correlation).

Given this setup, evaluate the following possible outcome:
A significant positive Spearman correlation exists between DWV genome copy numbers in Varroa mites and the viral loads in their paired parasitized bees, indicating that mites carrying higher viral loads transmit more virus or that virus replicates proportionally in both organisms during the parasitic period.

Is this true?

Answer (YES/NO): YES